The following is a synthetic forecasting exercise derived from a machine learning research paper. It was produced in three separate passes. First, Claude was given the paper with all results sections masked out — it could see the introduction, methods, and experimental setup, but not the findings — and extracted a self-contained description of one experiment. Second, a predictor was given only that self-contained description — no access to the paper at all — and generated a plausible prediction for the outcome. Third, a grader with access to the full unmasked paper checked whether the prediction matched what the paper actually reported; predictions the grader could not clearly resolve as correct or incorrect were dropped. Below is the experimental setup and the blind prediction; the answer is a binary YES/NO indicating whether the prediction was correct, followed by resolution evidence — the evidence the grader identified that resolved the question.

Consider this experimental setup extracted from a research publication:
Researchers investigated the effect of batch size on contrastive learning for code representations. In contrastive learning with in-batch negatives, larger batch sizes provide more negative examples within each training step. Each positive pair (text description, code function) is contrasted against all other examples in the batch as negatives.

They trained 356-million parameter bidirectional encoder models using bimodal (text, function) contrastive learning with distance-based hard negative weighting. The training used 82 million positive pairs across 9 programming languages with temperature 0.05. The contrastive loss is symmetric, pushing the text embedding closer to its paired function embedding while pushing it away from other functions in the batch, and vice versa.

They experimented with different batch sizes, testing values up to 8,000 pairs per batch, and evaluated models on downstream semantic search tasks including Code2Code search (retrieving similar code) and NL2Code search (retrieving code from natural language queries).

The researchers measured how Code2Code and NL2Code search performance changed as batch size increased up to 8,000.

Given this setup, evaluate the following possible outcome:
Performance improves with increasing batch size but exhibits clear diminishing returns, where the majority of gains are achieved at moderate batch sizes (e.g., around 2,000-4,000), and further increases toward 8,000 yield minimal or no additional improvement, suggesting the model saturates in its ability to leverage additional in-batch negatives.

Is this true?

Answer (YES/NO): NO